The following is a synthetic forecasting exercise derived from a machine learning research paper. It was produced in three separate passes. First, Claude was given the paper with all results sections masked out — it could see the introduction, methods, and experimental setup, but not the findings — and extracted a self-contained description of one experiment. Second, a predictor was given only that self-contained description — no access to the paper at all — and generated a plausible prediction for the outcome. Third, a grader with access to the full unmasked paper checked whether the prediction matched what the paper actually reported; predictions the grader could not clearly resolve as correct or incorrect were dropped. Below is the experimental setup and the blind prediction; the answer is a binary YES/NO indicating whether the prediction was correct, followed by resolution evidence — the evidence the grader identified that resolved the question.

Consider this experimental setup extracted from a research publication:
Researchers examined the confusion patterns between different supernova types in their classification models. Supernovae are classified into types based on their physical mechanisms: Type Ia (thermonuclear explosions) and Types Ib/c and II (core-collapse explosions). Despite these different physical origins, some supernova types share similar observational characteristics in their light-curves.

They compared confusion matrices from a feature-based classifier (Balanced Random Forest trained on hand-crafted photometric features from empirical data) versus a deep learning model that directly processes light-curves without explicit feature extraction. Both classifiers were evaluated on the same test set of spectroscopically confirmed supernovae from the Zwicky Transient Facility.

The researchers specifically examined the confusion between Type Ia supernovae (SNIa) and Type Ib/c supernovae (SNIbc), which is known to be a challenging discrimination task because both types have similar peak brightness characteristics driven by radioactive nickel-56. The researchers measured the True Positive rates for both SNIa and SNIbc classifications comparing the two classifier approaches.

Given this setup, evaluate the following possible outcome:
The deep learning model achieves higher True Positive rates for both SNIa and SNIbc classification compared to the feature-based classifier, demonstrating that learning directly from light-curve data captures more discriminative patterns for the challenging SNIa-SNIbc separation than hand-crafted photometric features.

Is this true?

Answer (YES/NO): YES